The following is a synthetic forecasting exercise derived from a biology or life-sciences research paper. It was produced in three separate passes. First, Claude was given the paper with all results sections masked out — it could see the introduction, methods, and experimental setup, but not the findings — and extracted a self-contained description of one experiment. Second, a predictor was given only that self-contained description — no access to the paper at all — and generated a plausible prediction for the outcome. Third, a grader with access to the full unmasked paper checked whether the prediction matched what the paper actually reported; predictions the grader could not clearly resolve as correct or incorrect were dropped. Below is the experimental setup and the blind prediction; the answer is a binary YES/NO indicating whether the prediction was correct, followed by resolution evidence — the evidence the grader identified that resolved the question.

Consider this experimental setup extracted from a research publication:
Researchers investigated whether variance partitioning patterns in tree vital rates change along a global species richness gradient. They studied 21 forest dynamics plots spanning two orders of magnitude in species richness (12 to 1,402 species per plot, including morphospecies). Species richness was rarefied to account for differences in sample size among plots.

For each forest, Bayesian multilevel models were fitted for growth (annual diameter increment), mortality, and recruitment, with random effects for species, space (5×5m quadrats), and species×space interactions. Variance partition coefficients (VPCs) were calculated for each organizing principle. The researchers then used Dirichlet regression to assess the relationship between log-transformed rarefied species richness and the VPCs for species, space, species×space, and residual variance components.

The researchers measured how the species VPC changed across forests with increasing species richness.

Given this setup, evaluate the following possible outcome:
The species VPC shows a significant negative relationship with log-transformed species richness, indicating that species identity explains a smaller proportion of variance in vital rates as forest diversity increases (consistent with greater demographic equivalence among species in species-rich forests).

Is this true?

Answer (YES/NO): YES